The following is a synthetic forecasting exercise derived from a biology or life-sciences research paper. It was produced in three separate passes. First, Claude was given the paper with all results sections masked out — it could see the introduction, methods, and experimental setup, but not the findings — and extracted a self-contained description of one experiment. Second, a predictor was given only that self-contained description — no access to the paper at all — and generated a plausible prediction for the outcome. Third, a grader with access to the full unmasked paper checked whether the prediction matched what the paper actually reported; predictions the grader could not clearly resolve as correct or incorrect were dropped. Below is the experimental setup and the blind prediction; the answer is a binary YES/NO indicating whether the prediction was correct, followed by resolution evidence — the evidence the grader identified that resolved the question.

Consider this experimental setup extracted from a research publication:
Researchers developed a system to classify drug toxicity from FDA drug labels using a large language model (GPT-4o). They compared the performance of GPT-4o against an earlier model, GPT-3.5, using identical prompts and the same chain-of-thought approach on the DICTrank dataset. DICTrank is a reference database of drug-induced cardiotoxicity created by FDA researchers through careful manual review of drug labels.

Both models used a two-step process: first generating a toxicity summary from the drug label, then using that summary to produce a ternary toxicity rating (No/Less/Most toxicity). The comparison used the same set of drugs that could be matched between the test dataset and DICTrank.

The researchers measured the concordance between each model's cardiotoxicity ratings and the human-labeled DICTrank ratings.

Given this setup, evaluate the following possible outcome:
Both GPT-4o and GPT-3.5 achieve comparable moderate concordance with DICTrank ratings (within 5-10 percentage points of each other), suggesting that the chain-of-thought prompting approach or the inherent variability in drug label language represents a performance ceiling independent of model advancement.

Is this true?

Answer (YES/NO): NO